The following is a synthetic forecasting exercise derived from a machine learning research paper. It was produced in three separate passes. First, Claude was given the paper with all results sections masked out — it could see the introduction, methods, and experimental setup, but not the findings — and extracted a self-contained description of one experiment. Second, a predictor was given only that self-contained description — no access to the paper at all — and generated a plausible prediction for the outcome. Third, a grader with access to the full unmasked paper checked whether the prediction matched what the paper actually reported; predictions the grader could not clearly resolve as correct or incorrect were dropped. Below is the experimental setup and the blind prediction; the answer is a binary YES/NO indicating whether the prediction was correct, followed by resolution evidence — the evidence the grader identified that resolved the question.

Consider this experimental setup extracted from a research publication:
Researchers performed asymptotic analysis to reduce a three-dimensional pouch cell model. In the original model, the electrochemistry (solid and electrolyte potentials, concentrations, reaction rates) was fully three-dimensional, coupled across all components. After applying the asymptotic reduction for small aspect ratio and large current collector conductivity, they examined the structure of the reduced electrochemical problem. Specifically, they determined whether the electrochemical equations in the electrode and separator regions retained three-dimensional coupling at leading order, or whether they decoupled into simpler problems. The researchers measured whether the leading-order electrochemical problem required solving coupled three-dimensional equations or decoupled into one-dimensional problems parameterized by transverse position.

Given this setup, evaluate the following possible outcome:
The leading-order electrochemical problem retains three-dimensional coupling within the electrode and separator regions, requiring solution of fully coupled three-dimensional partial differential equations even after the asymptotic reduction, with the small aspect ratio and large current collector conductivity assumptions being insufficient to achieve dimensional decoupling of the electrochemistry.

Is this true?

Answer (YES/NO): NO